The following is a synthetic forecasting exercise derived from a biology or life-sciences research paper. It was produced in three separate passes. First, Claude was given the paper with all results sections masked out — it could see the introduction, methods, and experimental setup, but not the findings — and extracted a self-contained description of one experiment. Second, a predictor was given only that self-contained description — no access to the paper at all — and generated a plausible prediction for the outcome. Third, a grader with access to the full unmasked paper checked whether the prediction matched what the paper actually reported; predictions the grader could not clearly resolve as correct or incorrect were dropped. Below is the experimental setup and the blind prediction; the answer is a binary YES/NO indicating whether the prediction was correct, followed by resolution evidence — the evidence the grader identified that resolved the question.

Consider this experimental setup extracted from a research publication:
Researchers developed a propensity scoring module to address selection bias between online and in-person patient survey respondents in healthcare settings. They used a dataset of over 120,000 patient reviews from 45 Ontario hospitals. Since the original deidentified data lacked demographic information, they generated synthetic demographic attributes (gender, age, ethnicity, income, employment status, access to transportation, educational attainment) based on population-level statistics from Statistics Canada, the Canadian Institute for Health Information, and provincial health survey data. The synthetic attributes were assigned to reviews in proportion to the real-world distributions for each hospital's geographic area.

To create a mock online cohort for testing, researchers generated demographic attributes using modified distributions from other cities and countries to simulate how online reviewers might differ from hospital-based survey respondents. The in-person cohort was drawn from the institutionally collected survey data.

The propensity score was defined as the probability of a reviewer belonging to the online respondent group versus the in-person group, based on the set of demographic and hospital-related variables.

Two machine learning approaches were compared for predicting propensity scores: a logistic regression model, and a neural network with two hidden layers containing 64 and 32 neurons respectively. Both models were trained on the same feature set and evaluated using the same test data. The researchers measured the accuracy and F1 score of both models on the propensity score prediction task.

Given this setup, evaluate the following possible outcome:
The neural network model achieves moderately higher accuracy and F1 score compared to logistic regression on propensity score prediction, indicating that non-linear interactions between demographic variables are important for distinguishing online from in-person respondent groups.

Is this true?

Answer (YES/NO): NO